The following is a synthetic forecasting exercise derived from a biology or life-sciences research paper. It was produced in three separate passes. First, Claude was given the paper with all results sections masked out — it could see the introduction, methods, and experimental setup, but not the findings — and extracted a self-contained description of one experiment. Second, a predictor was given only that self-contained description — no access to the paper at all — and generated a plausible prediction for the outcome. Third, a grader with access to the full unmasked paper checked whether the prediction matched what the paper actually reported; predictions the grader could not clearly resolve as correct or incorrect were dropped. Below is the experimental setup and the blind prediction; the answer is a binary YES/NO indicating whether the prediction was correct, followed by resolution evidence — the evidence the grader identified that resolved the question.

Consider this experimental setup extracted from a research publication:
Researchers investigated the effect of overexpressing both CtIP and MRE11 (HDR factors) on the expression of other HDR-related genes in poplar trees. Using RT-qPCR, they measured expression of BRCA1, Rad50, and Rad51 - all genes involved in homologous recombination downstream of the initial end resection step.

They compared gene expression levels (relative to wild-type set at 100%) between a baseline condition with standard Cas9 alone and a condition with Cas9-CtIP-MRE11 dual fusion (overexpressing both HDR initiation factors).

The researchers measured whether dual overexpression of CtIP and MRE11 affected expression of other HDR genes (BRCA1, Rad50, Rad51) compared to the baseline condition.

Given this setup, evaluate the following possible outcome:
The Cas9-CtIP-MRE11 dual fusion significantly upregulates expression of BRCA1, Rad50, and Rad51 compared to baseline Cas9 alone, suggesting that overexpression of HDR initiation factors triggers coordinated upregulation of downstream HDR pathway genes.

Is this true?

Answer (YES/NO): YES